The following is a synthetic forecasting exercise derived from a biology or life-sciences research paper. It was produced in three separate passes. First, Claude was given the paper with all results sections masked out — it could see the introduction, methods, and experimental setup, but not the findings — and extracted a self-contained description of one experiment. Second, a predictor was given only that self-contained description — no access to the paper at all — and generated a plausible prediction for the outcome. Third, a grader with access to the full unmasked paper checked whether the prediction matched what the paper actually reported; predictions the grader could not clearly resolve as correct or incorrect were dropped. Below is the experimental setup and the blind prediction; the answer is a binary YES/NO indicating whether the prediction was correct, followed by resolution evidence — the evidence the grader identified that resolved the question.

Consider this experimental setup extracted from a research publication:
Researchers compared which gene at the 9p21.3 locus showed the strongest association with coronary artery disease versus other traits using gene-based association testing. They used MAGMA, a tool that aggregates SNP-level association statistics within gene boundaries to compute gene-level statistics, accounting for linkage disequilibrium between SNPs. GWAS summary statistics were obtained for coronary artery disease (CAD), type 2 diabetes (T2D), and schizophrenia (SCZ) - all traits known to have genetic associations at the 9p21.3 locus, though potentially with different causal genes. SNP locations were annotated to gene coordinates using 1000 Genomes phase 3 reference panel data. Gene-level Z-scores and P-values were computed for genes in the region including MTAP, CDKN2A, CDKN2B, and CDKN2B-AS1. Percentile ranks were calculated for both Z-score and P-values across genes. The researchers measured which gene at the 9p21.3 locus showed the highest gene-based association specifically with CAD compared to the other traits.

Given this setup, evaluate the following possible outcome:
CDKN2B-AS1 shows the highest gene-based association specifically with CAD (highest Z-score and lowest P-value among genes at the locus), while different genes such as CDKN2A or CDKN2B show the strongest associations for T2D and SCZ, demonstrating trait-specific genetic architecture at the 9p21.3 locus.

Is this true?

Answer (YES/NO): NO